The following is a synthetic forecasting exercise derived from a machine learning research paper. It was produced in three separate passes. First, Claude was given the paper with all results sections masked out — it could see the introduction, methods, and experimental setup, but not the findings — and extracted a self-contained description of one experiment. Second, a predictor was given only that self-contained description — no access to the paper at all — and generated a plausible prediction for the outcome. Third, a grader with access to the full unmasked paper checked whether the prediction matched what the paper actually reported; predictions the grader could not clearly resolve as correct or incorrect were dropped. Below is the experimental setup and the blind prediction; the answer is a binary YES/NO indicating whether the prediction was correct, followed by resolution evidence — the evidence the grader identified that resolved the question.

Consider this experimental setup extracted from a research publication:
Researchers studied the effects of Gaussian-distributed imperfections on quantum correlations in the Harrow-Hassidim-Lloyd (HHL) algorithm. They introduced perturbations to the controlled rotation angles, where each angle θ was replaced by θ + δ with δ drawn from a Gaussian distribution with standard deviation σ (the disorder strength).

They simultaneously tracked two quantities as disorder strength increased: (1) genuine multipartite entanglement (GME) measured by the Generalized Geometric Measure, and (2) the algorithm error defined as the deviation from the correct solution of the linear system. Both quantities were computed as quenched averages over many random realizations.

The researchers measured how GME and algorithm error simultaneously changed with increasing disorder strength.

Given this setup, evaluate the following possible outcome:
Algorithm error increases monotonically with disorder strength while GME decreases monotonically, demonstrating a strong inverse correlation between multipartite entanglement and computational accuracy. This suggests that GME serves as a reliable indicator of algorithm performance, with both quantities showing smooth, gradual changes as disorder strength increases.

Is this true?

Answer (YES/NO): NO